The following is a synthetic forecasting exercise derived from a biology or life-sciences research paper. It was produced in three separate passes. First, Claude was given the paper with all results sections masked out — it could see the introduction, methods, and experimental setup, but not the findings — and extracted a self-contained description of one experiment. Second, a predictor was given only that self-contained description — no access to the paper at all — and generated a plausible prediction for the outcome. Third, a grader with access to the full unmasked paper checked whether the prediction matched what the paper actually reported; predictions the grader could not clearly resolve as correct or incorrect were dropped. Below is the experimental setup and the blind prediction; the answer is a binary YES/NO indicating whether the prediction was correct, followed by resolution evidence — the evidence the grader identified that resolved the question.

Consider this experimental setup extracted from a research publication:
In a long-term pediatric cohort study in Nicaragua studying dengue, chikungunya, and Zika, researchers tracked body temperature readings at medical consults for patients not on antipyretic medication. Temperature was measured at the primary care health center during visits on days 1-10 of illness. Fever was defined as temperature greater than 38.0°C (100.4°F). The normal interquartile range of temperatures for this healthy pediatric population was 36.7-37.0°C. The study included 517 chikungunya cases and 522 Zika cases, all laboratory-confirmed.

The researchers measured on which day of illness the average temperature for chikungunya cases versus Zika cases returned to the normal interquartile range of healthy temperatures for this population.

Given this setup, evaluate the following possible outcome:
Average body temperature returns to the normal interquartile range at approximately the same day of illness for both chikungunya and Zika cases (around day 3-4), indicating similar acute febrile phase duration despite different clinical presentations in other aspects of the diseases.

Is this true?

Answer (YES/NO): NO